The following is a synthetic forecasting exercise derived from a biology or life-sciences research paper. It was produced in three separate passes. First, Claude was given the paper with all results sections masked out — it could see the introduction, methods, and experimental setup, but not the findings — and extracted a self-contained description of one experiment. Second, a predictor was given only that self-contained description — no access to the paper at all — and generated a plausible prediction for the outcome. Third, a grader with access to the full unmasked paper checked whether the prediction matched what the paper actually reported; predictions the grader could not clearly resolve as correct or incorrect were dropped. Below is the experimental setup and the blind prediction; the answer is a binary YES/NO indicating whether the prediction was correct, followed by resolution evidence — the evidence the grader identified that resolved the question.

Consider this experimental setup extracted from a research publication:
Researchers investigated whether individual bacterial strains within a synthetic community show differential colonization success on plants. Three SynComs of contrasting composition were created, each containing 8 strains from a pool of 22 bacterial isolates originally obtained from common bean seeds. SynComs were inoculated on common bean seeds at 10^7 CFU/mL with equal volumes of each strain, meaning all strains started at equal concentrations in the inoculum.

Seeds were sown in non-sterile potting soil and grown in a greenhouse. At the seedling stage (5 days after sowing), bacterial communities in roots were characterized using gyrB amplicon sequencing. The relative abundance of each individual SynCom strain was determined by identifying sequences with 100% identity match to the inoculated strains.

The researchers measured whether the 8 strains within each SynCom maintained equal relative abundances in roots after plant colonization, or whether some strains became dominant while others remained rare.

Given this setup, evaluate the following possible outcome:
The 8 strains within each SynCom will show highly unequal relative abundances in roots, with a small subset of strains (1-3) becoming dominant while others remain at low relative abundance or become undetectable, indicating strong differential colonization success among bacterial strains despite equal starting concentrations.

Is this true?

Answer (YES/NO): NO